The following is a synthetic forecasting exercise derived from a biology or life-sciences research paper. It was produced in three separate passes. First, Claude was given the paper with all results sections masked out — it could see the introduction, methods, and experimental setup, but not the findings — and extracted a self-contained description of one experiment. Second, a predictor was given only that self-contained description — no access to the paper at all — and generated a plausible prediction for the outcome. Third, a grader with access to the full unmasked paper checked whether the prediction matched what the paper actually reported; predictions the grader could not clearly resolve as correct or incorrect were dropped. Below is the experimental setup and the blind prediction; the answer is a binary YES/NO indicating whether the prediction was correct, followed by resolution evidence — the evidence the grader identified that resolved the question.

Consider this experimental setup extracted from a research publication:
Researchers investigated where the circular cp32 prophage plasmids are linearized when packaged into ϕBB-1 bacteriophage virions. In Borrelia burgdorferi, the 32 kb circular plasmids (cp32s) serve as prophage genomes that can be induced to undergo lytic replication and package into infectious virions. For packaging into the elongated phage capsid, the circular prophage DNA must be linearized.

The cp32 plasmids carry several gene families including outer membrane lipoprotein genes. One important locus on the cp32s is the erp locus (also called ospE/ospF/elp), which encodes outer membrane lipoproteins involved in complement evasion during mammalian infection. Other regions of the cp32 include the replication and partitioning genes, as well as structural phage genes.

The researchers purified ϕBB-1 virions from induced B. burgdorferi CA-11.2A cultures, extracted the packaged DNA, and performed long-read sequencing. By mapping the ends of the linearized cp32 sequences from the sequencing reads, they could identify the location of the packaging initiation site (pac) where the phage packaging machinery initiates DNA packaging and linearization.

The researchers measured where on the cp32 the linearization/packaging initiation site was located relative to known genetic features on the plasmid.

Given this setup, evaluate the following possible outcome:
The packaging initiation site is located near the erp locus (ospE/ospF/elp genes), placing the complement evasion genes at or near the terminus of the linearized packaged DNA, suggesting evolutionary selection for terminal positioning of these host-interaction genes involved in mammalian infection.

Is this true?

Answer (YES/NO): YES